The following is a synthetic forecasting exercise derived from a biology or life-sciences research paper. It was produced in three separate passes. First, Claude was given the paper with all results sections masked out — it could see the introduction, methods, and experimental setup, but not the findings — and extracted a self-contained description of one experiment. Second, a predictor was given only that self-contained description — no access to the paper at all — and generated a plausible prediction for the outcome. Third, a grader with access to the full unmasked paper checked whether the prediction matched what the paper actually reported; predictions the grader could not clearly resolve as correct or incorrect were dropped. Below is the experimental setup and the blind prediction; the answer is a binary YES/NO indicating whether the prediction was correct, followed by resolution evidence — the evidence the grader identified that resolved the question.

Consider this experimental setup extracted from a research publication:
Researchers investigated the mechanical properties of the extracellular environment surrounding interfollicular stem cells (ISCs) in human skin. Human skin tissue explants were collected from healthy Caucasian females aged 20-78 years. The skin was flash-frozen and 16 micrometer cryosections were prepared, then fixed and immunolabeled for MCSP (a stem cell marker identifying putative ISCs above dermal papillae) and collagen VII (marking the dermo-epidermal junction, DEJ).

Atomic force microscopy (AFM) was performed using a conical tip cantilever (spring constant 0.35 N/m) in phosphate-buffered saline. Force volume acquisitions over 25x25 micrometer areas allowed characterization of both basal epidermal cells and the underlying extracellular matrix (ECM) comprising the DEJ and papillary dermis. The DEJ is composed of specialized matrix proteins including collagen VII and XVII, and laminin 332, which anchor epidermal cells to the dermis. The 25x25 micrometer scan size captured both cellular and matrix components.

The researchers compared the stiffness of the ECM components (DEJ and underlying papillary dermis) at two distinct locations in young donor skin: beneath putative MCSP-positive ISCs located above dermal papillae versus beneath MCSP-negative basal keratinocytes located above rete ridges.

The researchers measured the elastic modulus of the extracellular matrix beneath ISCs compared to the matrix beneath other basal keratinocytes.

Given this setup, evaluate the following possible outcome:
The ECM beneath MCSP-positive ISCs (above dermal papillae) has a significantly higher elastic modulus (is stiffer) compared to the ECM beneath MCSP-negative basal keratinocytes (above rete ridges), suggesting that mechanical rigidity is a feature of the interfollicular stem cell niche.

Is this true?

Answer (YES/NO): YES